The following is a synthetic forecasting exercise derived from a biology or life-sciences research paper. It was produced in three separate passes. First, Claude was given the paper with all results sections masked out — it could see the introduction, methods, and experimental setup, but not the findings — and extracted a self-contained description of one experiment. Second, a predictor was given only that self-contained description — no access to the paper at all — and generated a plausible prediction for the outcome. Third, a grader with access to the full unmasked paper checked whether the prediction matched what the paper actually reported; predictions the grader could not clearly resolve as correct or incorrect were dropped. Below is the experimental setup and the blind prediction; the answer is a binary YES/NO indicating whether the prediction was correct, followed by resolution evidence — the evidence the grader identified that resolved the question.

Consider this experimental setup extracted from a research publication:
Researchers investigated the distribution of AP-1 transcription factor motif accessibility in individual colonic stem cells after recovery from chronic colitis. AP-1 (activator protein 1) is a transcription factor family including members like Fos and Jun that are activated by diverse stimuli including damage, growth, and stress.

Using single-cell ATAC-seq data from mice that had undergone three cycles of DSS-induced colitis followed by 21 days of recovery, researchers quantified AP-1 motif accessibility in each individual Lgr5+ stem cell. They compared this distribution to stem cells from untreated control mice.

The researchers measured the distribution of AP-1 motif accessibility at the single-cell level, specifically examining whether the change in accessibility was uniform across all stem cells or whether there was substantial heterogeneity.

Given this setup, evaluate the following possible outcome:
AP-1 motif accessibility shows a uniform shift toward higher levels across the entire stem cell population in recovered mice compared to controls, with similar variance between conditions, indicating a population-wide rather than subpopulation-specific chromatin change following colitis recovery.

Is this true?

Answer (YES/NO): NO